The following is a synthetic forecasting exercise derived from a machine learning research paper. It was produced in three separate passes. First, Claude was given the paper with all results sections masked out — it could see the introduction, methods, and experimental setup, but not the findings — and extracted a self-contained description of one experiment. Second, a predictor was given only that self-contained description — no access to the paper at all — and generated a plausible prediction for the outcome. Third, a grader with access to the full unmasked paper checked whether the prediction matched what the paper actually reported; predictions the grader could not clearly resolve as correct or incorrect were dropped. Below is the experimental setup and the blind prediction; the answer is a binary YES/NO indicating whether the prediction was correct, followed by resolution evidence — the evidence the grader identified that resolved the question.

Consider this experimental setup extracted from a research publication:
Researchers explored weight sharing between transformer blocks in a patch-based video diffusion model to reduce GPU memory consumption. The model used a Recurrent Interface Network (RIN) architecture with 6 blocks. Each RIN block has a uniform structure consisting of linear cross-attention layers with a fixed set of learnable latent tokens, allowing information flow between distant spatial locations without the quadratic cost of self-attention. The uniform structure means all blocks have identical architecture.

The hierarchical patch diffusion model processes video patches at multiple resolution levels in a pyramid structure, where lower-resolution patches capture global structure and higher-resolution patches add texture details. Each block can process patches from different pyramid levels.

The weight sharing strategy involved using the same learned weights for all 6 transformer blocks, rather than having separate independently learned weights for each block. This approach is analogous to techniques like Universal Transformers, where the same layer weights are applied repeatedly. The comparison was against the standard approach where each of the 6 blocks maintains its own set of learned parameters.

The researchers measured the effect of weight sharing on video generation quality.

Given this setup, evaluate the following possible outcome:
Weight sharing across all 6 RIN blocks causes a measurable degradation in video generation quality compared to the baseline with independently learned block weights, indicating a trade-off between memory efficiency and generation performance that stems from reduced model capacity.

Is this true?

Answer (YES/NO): YES